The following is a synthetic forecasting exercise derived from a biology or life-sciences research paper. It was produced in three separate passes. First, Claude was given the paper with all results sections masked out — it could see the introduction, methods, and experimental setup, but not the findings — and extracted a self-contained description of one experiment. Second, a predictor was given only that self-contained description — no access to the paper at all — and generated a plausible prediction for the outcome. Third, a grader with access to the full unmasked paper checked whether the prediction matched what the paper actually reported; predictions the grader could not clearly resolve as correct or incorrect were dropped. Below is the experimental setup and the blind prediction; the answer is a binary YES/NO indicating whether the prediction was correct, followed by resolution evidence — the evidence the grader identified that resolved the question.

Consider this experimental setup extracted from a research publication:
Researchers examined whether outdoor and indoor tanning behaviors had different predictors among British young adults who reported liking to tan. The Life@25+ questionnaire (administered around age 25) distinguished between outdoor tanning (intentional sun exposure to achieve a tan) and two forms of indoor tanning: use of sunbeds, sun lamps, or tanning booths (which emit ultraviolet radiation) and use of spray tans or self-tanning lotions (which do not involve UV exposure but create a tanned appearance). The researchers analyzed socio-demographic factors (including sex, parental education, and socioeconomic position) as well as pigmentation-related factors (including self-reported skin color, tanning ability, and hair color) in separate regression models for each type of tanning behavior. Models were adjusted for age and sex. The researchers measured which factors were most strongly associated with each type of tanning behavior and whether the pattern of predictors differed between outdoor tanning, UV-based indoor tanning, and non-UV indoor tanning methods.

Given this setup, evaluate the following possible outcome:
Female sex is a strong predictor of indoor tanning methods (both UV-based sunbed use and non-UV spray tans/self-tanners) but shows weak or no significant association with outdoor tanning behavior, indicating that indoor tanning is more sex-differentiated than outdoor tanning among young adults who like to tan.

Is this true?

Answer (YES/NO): NO